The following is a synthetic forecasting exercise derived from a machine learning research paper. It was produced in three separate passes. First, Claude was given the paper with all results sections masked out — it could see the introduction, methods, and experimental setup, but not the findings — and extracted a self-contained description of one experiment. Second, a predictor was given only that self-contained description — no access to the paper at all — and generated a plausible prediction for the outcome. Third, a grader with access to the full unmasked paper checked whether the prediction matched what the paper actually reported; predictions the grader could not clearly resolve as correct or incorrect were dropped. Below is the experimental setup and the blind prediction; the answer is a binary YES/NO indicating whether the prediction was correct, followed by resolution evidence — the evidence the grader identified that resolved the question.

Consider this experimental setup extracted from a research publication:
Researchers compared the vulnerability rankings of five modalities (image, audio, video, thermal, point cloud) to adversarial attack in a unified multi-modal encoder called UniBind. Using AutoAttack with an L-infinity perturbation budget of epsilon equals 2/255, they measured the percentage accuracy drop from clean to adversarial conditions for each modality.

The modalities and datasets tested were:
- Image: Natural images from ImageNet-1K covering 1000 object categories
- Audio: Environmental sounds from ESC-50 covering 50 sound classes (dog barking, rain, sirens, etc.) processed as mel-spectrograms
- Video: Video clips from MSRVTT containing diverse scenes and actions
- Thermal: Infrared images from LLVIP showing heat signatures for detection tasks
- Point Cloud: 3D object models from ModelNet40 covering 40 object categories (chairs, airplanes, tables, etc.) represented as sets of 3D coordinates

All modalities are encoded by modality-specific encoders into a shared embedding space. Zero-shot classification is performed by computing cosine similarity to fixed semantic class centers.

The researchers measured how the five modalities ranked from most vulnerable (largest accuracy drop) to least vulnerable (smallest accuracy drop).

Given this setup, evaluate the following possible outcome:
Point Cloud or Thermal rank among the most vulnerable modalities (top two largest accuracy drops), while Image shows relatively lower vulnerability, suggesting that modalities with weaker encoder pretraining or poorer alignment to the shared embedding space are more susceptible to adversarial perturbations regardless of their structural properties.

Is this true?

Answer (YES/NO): NO